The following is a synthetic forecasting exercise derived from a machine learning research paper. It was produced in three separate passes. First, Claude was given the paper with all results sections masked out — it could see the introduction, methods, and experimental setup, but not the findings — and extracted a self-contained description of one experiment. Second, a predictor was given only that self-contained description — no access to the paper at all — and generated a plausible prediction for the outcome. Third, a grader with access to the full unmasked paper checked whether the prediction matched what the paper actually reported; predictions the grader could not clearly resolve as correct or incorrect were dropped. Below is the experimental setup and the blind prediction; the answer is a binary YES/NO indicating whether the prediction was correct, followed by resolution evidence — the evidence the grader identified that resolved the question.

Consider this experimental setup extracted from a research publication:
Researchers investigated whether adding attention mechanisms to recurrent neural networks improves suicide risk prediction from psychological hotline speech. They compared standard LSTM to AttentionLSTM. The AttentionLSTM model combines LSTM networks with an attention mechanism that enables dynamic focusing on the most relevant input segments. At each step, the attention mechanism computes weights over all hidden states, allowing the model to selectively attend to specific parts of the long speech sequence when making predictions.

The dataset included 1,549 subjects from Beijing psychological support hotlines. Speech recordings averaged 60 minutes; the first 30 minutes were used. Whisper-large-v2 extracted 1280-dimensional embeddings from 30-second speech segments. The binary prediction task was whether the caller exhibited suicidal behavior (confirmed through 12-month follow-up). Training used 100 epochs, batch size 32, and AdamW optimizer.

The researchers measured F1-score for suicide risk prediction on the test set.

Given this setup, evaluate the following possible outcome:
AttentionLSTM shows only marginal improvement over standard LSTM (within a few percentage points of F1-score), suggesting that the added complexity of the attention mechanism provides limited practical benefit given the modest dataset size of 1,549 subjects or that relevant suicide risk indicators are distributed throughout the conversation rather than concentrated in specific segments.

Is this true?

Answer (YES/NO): NO